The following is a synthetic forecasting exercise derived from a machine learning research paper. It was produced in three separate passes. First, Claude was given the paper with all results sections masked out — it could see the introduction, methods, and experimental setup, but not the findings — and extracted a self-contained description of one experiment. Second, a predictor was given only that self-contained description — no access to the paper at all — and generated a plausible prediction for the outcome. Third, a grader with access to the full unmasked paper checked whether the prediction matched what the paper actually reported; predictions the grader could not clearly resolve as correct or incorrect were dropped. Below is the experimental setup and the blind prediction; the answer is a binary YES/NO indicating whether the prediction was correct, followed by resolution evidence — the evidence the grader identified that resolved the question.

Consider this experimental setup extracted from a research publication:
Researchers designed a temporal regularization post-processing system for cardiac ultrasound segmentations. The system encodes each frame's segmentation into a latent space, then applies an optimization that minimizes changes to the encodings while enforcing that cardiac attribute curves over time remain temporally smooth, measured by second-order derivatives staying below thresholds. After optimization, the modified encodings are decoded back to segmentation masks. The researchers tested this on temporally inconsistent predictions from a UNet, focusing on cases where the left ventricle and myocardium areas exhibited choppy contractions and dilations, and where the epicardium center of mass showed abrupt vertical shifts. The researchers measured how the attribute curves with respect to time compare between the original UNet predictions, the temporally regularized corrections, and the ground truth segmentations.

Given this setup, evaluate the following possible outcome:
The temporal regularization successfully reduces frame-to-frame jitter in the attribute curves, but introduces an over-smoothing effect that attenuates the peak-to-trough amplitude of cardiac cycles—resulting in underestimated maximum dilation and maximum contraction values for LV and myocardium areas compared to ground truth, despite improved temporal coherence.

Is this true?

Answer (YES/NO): NO